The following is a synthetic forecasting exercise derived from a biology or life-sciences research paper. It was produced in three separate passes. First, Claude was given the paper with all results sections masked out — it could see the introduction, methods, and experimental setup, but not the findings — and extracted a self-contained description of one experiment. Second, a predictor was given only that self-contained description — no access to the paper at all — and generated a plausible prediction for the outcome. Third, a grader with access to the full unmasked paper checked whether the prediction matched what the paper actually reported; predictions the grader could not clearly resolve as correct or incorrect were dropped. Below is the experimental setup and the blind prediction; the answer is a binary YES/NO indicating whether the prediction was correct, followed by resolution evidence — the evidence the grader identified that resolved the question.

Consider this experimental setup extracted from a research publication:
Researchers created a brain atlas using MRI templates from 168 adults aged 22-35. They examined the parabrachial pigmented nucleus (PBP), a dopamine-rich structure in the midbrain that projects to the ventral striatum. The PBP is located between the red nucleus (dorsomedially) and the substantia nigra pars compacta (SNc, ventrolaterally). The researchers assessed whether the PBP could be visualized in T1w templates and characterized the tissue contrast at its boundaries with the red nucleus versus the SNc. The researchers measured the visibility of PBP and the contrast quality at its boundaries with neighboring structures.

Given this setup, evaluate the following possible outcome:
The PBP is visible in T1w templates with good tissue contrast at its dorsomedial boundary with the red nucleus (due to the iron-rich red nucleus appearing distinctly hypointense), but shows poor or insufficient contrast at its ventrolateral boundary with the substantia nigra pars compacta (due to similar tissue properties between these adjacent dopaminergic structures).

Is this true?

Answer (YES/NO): YES